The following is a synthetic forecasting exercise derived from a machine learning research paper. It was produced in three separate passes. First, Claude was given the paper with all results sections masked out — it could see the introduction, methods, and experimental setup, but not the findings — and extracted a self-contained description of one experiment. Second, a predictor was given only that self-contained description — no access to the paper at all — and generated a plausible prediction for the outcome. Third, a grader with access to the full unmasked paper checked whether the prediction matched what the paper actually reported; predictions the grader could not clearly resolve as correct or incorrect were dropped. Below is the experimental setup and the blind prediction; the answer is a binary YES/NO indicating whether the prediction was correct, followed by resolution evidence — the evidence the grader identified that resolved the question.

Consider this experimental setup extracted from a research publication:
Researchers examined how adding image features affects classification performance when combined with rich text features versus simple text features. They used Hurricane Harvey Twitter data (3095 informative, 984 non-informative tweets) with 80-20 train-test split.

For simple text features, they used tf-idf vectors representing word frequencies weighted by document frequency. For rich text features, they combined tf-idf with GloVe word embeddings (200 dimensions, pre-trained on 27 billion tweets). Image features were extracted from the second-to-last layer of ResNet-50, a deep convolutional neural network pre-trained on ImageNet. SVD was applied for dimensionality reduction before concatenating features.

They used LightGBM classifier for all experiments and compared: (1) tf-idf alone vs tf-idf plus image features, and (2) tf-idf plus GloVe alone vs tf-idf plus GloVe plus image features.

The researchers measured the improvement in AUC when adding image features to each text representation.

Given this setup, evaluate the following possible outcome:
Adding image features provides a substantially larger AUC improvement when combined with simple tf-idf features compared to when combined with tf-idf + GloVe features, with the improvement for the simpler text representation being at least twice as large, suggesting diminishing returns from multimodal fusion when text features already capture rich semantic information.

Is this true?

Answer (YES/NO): NO